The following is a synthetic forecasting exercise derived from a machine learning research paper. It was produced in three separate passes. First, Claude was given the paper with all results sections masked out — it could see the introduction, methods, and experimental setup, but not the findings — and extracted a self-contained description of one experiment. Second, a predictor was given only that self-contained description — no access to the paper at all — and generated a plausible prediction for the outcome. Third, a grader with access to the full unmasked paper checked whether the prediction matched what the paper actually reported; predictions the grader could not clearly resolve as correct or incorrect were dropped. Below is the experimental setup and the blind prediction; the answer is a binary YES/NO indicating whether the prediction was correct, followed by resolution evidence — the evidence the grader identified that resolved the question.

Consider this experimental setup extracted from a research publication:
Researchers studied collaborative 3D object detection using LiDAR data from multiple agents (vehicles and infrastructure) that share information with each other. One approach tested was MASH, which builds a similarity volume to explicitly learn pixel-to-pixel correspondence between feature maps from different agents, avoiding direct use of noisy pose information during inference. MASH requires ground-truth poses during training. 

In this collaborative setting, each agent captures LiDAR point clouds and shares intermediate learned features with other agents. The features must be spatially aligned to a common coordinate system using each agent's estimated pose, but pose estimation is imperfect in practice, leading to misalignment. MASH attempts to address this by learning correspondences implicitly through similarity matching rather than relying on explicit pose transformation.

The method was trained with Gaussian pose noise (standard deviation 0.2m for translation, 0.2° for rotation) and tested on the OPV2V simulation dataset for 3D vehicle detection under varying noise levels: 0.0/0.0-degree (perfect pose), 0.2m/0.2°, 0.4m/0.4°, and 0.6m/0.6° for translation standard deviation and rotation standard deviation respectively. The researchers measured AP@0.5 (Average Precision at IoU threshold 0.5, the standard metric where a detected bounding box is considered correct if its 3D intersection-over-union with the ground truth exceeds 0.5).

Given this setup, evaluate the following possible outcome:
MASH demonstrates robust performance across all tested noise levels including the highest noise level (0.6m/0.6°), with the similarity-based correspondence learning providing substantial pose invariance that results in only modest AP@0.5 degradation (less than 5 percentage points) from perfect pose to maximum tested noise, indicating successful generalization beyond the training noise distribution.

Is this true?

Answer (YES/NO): NO